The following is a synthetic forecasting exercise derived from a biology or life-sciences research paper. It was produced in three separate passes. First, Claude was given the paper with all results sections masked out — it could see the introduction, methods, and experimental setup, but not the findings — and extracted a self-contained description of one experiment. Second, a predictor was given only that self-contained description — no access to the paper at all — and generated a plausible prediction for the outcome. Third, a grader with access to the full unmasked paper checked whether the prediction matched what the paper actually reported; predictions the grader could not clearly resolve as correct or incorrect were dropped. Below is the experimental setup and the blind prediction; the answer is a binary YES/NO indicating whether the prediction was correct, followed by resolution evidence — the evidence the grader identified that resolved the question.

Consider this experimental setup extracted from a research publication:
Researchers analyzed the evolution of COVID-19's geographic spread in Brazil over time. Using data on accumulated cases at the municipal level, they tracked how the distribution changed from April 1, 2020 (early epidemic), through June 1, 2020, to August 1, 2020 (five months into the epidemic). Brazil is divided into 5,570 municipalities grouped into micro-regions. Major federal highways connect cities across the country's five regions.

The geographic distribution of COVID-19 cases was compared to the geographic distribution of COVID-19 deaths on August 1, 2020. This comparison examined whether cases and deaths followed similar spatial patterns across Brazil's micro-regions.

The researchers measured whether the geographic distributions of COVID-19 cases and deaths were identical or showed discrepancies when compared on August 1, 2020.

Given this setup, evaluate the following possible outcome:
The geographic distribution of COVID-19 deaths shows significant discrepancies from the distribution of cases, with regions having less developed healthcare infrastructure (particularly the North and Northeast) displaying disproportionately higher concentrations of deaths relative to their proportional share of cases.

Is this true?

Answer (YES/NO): NO